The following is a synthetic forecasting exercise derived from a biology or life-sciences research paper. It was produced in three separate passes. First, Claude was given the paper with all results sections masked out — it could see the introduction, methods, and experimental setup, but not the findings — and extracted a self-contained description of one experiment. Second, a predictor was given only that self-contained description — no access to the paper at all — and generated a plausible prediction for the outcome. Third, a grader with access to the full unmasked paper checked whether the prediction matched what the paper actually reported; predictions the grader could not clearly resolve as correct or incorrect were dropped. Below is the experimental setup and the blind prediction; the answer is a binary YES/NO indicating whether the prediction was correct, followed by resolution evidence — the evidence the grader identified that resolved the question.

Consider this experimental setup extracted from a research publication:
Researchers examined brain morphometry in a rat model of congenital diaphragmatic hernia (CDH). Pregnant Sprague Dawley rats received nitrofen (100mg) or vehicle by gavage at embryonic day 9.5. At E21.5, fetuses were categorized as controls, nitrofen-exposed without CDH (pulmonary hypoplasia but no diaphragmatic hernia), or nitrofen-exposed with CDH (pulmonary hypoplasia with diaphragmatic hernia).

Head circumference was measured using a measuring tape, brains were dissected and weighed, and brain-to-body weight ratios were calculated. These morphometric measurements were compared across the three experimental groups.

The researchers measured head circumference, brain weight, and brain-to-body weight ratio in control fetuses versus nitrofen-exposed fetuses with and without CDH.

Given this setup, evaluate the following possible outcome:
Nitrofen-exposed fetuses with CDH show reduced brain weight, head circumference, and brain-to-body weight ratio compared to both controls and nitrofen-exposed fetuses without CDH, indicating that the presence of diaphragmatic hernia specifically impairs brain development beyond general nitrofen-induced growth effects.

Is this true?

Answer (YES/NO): NO